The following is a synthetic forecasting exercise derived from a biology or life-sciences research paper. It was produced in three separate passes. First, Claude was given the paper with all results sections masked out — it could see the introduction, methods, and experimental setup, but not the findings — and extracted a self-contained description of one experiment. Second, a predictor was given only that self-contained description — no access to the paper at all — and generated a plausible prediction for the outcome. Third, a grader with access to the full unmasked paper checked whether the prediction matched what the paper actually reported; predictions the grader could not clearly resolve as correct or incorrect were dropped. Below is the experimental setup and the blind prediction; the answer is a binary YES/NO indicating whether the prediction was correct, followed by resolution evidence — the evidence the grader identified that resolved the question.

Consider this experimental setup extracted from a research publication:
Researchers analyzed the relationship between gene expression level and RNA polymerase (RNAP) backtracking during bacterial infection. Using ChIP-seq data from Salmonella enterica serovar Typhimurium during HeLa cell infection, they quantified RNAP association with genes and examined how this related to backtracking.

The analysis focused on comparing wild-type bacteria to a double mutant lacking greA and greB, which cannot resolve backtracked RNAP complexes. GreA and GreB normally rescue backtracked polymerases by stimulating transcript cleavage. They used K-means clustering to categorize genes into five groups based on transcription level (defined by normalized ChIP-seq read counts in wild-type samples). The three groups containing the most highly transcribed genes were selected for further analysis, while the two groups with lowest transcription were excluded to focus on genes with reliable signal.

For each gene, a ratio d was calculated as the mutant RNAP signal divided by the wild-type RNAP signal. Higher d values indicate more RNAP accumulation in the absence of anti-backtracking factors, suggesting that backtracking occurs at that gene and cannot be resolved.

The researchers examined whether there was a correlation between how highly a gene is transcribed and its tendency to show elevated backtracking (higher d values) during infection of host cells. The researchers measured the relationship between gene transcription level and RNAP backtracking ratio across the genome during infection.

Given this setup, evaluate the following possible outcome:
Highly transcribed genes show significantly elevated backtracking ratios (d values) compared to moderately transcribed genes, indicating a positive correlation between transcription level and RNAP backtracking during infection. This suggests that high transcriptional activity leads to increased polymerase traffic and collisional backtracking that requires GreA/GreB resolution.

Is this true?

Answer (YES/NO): NO